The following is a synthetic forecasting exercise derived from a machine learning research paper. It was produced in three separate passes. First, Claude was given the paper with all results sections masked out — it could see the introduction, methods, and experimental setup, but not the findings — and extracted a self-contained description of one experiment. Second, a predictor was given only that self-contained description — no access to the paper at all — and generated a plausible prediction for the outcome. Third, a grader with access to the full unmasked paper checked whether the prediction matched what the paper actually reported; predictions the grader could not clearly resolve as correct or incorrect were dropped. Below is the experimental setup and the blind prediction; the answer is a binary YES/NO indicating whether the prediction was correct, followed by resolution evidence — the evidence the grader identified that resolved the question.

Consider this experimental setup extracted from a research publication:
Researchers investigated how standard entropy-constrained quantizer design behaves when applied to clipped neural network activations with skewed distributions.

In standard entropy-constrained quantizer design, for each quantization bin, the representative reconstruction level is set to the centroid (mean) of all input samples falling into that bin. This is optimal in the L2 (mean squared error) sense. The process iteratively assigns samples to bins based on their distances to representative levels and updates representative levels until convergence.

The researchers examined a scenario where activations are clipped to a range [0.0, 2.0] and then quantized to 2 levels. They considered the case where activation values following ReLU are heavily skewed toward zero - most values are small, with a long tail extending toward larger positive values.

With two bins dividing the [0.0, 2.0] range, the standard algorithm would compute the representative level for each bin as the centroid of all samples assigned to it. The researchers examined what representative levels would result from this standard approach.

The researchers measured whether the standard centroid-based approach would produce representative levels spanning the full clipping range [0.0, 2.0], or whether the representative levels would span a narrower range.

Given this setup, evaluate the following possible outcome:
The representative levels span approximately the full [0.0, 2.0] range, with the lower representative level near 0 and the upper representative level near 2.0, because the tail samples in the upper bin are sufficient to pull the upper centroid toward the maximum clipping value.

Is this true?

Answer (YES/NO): NO